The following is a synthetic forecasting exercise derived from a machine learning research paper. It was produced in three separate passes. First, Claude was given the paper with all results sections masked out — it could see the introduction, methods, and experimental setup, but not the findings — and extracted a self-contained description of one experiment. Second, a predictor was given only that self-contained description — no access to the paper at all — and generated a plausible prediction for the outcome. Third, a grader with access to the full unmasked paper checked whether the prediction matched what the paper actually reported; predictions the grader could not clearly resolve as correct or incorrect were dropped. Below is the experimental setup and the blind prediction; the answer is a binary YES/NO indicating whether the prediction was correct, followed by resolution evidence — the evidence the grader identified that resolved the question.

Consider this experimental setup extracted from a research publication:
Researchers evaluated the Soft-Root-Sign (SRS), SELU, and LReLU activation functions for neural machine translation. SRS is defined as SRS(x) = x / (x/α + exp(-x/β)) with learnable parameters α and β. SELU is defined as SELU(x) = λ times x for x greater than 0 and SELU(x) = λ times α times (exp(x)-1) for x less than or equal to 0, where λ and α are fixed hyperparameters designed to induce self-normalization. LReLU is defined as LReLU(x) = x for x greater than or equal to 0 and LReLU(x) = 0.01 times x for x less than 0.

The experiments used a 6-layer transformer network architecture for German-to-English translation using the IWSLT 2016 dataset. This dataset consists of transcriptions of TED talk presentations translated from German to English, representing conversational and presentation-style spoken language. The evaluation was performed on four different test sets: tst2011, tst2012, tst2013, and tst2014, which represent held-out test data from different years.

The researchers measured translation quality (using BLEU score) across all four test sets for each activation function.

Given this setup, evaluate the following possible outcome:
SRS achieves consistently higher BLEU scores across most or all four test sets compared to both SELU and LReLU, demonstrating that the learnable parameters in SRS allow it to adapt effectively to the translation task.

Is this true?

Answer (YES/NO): NO